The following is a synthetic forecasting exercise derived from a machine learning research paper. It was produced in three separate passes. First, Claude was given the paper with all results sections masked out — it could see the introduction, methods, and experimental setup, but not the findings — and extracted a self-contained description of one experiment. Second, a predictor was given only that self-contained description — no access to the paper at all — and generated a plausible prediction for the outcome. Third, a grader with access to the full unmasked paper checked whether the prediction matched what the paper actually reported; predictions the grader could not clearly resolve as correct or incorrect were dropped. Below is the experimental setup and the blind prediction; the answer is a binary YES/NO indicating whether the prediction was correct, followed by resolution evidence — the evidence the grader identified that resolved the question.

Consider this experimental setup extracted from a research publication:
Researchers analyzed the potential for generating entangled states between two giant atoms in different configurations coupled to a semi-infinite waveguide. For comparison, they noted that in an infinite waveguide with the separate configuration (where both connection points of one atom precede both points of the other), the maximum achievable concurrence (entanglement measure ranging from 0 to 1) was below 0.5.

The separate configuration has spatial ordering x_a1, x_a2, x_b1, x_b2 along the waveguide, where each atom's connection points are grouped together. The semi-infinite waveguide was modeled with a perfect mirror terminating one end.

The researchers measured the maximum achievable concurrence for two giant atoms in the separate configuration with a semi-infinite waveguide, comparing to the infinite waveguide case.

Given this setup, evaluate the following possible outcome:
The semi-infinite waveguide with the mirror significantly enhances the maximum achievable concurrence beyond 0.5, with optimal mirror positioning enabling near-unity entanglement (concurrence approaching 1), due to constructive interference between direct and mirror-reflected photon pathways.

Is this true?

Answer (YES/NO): NO